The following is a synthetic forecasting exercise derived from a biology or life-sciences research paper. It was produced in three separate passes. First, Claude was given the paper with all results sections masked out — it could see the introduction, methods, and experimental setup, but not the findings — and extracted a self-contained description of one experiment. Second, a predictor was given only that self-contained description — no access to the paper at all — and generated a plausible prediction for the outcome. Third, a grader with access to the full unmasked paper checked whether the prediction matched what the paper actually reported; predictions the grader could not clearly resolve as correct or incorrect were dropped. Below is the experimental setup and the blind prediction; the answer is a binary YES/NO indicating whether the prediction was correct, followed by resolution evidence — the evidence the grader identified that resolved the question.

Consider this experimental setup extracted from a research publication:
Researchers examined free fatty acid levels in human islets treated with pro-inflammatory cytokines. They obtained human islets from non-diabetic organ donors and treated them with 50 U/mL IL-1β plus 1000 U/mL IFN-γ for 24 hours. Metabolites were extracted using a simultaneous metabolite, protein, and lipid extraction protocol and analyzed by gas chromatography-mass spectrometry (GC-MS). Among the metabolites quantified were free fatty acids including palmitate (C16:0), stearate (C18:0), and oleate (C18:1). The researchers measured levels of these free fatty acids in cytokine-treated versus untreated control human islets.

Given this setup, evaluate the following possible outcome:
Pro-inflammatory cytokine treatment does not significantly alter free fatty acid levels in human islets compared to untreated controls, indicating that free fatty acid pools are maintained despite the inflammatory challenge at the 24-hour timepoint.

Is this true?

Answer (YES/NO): NO